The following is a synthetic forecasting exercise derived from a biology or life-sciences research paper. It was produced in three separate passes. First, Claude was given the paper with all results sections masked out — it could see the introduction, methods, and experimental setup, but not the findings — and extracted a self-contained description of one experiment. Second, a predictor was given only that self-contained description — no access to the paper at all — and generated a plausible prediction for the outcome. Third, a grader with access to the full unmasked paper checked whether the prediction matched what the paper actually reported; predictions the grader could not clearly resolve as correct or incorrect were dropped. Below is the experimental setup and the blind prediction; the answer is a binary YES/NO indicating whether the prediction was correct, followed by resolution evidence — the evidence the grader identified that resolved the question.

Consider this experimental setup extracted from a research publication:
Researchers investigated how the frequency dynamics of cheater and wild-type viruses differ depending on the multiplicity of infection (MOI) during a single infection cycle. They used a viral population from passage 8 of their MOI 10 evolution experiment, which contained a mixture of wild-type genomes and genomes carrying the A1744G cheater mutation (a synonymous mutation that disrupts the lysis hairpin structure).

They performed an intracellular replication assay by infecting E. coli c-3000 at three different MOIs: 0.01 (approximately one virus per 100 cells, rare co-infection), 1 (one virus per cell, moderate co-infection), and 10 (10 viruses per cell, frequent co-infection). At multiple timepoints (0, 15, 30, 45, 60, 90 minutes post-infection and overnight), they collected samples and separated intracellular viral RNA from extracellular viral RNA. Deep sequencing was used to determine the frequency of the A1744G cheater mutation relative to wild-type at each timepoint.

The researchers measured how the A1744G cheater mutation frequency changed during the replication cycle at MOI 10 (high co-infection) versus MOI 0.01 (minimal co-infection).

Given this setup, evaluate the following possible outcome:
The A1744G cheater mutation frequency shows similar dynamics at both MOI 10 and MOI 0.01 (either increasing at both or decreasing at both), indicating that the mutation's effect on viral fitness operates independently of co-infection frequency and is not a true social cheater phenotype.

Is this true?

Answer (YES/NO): NO